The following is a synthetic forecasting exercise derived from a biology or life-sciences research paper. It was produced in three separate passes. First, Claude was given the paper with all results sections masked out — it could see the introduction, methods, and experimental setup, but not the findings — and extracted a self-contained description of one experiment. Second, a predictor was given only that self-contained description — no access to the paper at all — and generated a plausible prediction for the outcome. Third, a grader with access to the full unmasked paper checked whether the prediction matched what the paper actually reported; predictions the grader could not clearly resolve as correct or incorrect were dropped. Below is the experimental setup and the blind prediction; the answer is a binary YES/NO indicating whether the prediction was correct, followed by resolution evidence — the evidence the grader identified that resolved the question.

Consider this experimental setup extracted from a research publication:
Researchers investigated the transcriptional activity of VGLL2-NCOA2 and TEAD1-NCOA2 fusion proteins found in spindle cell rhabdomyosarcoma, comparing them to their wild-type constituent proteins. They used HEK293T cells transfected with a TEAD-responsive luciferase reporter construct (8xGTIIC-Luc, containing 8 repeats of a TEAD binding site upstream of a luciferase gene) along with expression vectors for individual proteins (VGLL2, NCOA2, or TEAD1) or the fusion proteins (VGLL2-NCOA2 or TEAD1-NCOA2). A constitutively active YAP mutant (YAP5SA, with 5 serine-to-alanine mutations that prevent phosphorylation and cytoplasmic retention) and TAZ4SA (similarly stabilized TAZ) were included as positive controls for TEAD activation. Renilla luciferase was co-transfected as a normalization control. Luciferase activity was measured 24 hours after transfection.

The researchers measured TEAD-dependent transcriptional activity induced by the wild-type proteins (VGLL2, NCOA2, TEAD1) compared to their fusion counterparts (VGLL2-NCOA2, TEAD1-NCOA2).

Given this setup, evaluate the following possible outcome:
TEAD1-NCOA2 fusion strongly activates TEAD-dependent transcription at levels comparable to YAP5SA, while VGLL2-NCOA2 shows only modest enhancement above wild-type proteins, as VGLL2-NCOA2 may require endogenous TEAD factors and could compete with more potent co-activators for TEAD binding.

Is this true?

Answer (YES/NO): NO